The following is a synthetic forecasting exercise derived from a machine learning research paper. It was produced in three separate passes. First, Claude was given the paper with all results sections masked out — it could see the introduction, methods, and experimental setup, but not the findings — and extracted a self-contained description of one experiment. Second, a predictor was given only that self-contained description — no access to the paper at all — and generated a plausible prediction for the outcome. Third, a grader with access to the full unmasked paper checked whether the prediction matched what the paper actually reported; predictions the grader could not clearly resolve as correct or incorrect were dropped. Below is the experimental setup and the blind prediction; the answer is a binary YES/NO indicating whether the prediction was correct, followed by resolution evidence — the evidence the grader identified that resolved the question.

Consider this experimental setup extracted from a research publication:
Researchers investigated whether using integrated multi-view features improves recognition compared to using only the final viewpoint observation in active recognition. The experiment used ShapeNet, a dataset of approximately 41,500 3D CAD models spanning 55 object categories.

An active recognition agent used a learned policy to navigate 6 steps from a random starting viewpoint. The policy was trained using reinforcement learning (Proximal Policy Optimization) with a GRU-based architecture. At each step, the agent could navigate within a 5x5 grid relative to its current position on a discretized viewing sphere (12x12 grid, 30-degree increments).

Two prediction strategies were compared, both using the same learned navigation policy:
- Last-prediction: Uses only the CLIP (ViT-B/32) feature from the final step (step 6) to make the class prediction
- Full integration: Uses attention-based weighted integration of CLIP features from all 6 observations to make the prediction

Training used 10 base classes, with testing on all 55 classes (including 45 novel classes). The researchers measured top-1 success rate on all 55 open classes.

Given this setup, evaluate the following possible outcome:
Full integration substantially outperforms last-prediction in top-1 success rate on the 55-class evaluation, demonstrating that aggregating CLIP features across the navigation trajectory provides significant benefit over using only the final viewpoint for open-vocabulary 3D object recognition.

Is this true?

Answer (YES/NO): YES